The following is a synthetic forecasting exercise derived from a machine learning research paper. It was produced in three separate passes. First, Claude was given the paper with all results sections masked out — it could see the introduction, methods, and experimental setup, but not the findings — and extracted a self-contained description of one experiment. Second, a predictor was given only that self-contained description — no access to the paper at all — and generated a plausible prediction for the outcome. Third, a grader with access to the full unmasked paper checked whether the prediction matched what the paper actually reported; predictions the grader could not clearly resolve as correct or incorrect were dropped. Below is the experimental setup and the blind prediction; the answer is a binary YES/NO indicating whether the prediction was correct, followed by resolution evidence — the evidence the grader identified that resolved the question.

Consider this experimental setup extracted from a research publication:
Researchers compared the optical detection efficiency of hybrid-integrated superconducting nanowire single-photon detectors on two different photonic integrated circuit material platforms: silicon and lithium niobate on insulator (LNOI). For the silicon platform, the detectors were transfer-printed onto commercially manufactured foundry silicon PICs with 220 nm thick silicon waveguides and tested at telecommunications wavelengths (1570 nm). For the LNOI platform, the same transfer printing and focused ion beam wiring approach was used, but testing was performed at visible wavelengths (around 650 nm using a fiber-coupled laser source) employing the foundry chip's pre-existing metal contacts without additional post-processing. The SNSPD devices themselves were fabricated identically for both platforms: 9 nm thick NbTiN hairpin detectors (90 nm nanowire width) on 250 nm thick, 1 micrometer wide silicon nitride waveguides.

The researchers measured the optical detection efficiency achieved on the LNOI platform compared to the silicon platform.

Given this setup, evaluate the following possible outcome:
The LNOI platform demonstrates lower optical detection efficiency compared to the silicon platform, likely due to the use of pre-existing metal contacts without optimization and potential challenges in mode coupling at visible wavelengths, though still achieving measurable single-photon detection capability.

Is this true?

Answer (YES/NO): NO